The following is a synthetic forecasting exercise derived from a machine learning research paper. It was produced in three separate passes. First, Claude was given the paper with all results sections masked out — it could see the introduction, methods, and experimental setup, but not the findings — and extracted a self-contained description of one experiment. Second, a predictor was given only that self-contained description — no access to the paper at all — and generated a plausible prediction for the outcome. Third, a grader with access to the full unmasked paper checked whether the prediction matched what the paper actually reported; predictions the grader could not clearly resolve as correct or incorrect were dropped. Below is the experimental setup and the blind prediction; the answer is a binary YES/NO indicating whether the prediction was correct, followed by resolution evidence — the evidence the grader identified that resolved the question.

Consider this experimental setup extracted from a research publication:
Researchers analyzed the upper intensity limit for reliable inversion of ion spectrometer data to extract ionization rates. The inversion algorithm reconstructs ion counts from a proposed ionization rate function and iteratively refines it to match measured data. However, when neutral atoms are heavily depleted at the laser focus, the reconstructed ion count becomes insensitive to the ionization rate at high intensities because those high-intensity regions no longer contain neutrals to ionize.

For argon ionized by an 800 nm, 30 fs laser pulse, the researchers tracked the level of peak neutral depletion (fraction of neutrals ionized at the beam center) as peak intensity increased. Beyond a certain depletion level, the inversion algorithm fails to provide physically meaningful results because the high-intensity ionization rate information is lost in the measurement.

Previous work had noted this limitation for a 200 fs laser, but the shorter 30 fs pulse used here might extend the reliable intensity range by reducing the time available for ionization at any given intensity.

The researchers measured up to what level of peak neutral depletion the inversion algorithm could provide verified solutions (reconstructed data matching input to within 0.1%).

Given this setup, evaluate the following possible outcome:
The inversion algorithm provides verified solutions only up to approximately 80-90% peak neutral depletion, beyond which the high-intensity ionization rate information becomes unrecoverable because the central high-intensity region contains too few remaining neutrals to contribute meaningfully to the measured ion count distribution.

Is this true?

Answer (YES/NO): YES